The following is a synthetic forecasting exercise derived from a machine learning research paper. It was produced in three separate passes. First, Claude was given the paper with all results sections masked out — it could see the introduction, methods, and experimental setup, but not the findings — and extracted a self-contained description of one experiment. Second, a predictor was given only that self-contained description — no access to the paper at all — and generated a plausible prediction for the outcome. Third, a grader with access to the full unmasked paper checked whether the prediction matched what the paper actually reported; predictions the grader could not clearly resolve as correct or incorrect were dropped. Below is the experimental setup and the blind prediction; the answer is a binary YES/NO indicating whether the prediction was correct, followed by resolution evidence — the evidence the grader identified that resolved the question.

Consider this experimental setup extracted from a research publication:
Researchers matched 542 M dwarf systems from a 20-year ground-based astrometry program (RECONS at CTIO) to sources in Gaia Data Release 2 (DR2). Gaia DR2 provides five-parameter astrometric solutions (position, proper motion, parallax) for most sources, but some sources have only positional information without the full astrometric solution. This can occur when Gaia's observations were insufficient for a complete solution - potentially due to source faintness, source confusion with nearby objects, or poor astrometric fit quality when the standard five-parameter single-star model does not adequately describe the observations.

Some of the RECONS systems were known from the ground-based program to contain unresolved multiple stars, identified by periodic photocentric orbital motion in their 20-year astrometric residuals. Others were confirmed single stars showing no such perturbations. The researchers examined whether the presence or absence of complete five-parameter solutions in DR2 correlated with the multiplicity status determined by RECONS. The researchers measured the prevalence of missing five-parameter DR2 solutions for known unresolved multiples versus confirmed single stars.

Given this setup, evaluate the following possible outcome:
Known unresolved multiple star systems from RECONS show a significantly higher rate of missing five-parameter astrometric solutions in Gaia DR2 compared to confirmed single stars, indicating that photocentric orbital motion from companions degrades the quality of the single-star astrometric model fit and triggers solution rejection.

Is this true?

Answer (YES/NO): YES